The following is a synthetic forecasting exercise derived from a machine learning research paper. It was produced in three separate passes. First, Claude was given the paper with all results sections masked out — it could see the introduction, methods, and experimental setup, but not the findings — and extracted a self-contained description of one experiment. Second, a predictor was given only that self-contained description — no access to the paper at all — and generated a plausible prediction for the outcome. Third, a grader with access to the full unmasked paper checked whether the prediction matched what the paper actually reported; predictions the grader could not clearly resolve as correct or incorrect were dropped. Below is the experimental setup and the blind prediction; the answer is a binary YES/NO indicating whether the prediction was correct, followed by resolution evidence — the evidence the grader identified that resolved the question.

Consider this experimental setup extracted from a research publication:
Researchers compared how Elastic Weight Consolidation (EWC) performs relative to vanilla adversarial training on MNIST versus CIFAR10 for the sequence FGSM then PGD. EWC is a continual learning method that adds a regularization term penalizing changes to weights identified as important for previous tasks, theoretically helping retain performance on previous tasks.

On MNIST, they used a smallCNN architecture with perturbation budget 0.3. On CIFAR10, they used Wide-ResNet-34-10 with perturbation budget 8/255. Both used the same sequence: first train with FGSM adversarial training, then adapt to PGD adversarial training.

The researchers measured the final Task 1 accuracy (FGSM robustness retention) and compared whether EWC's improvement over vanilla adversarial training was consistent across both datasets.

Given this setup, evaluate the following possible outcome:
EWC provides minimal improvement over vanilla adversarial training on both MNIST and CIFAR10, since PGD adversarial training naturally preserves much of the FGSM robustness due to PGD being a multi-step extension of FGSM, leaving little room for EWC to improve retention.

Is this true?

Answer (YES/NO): NO